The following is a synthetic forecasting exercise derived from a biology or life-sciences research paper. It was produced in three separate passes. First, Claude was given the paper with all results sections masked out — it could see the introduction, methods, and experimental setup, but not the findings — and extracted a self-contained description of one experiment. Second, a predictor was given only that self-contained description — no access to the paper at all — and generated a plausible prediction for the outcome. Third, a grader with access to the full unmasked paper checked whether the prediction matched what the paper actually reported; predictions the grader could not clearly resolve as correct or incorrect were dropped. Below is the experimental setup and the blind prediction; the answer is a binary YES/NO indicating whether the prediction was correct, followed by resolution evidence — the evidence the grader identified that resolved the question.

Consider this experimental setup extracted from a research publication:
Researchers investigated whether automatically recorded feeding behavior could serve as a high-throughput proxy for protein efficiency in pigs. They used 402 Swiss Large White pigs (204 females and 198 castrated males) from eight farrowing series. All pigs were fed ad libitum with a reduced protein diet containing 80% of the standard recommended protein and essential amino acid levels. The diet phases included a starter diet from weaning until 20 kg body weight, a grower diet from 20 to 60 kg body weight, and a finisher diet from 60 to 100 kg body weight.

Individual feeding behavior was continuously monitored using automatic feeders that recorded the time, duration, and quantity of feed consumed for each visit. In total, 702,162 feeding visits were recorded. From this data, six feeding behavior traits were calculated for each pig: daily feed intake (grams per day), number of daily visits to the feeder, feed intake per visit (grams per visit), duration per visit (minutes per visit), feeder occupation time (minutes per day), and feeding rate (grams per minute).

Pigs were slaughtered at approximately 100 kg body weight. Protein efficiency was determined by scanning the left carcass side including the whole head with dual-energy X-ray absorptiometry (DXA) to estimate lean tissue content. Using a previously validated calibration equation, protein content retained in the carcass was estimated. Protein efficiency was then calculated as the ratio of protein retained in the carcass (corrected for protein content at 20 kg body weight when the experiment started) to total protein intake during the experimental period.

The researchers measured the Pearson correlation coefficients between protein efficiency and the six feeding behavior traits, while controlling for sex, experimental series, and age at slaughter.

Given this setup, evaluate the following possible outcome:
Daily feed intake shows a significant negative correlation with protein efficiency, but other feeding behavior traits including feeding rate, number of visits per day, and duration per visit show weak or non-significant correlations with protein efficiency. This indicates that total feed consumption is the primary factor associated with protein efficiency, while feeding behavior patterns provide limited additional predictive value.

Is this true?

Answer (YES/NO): NO